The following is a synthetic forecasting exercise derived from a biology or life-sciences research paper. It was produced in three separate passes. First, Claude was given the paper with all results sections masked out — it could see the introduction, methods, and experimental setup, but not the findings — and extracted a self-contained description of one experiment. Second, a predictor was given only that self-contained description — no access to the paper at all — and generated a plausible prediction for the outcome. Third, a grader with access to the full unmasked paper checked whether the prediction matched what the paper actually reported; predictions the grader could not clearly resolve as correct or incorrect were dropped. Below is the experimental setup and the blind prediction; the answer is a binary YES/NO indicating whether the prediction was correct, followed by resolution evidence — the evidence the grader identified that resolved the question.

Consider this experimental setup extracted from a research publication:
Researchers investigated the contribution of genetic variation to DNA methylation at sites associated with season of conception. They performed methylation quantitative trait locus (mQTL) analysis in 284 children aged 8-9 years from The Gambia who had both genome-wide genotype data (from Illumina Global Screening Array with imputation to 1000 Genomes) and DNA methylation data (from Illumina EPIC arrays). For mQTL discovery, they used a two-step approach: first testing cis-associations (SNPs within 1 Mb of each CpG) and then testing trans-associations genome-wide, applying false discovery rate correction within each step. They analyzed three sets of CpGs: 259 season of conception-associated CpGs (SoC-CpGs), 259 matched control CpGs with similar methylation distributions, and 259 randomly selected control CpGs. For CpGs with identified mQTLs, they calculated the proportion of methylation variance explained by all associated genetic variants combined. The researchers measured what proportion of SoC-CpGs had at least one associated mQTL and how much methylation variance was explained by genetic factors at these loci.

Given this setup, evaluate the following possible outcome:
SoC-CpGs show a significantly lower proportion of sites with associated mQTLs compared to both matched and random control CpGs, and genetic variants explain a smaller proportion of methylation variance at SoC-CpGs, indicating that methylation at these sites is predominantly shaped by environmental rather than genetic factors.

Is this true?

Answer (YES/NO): NO